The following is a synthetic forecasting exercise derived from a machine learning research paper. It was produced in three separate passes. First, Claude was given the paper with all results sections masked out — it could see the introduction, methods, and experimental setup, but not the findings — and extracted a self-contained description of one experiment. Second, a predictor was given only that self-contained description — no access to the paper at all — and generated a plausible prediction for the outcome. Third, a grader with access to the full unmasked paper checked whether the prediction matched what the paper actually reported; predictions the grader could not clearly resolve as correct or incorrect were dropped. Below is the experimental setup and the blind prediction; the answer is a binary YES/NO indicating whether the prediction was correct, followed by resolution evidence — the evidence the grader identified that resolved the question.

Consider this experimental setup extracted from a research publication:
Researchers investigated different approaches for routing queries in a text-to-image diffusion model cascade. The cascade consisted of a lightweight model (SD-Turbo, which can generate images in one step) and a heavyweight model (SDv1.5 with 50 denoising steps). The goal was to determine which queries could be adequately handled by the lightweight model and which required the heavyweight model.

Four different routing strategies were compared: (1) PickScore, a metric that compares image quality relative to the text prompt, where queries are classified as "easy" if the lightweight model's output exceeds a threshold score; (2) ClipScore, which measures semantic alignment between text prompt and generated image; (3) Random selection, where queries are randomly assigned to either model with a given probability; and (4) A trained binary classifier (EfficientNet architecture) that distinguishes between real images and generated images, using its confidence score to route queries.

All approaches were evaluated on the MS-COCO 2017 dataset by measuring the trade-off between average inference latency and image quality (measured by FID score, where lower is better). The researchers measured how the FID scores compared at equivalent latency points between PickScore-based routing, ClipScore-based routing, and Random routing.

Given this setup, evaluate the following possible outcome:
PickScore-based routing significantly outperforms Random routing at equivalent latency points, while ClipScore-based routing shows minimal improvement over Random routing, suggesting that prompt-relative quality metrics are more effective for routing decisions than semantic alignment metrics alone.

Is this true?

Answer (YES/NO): NO